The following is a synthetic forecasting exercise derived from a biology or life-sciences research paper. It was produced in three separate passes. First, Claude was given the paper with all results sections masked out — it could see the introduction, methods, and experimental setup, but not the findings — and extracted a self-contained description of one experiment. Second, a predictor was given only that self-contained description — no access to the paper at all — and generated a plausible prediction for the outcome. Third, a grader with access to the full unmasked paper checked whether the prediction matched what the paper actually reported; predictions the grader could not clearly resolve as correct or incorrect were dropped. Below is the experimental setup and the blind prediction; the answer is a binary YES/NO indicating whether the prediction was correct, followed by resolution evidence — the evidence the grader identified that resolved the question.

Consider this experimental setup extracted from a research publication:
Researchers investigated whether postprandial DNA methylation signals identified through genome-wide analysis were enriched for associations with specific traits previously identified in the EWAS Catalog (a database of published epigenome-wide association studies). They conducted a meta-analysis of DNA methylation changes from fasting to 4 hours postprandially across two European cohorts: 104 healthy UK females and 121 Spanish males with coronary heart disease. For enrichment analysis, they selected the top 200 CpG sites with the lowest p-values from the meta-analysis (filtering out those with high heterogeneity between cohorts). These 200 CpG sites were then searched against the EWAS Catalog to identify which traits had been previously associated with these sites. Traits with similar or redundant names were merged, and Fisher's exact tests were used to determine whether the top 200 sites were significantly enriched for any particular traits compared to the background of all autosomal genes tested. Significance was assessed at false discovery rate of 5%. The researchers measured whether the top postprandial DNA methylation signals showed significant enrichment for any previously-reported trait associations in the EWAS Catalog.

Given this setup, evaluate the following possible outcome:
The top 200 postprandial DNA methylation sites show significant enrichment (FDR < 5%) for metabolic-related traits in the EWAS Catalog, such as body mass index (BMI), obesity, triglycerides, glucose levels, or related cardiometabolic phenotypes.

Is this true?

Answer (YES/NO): YES